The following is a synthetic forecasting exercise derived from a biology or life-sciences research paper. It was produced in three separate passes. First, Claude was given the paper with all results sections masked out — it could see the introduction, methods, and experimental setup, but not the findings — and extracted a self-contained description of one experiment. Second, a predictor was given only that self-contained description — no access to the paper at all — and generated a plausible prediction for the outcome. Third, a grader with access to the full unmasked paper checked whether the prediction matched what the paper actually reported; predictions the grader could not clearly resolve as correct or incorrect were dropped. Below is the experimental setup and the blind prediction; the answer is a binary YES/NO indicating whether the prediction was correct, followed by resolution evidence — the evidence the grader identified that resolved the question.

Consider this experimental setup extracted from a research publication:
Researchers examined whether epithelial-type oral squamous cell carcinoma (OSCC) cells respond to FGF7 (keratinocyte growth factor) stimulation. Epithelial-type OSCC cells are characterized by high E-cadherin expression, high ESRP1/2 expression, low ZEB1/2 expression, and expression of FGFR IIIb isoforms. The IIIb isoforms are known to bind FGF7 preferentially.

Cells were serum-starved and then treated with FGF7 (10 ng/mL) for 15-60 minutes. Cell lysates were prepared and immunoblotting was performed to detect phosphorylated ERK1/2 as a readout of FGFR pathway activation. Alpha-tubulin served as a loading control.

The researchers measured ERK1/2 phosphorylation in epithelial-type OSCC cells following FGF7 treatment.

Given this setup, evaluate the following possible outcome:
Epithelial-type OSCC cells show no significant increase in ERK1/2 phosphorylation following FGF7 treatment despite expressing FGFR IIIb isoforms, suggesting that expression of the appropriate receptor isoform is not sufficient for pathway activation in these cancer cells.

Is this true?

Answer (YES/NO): NO